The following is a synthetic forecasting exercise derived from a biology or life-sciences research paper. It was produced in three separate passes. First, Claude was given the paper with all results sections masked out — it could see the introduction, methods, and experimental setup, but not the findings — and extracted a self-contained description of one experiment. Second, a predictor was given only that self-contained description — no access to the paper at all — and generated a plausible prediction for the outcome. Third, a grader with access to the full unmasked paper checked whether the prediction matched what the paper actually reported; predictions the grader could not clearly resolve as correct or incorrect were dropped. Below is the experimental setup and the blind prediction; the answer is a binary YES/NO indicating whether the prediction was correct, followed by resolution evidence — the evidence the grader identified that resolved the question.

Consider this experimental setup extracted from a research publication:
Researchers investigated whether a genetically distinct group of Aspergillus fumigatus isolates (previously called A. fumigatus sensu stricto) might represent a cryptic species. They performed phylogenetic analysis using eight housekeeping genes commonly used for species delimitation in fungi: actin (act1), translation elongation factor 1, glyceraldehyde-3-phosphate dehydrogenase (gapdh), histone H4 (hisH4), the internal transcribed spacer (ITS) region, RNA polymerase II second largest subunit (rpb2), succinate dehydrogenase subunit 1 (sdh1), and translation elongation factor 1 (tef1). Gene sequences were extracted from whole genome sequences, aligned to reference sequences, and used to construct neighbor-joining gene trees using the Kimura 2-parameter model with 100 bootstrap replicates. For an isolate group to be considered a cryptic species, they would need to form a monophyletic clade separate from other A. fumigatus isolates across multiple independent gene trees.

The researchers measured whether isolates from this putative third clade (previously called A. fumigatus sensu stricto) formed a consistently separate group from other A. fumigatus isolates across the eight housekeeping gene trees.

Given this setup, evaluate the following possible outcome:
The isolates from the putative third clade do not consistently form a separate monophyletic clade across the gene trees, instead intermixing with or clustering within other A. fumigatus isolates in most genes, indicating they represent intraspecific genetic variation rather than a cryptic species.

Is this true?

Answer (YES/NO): YES